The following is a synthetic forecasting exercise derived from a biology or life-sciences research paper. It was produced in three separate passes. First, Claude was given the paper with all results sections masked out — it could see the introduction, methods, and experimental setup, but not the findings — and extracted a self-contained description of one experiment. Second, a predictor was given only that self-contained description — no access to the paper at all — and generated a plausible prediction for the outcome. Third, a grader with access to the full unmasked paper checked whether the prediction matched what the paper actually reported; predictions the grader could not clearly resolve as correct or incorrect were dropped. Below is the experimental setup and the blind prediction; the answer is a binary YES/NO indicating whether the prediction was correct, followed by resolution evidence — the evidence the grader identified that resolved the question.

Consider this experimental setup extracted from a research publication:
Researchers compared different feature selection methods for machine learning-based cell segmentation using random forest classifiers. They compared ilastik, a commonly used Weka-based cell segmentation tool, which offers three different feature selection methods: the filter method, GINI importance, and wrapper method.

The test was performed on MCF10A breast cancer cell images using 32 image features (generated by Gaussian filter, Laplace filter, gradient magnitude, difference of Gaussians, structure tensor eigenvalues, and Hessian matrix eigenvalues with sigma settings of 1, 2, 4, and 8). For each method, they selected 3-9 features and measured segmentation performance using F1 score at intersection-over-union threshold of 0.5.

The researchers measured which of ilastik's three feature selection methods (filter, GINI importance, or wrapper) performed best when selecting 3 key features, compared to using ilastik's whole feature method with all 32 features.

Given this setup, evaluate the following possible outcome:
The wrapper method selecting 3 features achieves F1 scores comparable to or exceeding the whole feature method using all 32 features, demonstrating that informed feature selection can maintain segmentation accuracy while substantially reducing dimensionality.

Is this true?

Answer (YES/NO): NO